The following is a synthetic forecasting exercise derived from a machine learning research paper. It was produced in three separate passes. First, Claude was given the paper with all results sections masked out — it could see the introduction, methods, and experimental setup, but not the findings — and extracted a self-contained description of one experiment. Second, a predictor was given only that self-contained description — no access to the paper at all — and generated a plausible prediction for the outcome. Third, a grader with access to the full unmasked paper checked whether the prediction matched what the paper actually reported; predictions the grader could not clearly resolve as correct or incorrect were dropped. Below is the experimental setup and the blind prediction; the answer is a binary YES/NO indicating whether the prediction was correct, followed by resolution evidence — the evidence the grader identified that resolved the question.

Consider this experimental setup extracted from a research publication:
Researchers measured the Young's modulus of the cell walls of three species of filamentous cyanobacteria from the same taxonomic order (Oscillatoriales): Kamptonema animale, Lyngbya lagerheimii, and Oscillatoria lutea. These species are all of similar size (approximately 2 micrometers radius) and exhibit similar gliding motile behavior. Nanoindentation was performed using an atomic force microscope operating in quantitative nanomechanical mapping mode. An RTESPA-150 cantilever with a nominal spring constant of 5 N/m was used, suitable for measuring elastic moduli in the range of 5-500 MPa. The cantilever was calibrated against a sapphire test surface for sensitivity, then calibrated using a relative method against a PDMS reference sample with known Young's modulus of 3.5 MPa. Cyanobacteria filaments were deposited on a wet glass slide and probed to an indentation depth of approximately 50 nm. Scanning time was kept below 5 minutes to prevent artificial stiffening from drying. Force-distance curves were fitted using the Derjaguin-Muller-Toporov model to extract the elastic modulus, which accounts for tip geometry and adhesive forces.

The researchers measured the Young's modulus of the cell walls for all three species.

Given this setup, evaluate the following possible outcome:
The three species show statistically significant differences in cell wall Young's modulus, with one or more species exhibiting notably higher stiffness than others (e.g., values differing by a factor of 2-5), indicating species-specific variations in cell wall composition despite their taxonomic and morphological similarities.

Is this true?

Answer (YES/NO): NO